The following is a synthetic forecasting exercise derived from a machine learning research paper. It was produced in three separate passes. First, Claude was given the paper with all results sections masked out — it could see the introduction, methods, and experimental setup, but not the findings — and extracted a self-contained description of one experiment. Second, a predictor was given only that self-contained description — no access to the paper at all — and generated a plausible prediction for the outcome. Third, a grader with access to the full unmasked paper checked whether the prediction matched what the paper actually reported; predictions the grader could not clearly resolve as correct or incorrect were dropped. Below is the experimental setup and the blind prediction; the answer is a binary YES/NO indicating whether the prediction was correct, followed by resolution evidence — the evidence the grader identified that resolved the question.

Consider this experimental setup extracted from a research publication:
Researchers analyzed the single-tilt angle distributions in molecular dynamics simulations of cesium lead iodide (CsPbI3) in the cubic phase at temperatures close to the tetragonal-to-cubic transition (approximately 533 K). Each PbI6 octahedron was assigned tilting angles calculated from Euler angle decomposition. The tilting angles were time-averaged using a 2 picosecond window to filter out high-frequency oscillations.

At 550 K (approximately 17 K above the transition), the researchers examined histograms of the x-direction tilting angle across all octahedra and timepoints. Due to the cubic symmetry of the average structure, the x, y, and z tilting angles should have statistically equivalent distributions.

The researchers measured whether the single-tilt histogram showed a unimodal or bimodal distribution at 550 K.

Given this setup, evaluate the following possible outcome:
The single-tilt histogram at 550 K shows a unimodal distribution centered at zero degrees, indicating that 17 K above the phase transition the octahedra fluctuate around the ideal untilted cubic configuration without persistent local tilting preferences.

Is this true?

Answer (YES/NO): NO